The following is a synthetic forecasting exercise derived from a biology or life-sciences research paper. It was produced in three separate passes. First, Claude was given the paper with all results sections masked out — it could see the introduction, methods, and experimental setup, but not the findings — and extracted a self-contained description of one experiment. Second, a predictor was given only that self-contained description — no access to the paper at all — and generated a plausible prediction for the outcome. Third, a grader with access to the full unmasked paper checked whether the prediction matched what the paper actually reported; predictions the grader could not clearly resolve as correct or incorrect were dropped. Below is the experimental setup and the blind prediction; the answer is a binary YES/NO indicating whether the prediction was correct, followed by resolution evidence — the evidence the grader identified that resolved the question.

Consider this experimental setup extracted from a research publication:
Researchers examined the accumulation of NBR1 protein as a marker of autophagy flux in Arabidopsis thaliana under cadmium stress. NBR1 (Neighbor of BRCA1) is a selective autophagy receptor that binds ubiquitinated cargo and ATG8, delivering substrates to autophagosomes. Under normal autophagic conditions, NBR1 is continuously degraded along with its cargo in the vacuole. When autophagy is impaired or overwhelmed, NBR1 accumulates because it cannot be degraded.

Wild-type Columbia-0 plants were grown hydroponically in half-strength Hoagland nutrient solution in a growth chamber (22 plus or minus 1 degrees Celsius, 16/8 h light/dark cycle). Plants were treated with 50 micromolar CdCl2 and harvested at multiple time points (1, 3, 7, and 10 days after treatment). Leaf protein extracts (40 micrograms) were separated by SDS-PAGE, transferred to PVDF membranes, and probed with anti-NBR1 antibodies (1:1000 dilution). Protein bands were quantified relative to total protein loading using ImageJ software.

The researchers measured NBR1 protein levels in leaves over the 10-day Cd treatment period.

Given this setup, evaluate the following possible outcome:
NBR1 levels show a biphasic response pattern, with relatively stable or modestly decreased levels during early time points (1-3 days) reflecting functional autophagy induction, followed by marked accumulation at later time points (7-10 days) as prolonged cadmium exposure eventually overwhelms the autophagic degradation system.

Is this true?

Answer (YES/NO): NO